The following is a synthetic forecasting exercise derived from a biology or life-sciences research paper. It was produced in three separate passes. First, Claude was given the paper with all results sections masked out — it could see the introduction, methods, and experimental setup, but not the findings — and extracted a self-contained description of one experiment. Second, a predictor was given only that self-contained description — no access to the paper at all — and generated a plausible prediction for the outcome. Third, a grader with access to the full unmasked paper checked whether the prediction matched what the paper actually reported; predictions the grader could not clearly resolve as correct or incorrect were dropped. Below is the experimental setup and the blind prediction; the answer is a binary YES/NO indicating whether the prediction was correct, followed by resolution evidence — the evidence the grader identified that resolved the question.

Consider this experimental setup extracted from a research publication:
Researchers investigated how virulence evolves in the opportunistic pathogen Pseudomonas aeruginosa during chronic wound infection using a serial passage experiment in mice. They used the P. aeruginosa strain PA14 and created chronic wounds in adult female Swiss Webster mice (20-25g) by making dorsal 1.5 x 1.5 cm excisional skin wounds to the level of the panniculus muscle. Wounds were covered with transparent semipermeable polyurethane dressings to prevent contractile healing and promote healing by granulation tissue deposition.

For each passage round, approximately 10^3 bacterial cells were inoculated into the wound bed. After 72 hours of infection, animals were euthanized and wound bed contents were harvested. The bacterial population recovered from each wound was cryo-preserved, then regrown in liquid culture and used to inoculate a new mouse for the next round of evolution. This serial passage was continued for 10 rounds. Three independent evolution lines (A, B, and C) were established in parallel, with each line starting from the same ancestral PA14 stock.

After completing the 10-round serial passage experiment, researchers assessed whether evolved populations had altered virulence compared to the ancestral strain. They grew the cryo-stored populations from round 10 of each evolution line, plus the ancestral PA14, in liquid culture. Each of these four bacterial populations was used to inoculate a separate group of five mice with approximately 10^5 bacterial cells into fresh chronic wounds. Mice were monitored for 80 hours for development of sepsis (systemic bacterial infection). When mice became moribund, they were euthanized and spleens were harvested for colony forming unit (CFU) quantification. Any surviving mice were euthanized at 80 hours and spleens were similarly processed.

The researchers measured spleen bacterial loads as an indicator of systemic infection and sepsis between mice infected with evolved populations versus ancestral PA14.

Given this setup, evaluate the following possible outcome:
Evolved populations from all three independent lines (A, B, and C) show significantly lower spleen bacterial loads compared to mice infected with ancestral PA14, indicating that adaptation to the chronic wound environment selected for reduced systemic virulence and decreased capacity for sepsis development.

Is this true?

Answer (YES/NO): NO